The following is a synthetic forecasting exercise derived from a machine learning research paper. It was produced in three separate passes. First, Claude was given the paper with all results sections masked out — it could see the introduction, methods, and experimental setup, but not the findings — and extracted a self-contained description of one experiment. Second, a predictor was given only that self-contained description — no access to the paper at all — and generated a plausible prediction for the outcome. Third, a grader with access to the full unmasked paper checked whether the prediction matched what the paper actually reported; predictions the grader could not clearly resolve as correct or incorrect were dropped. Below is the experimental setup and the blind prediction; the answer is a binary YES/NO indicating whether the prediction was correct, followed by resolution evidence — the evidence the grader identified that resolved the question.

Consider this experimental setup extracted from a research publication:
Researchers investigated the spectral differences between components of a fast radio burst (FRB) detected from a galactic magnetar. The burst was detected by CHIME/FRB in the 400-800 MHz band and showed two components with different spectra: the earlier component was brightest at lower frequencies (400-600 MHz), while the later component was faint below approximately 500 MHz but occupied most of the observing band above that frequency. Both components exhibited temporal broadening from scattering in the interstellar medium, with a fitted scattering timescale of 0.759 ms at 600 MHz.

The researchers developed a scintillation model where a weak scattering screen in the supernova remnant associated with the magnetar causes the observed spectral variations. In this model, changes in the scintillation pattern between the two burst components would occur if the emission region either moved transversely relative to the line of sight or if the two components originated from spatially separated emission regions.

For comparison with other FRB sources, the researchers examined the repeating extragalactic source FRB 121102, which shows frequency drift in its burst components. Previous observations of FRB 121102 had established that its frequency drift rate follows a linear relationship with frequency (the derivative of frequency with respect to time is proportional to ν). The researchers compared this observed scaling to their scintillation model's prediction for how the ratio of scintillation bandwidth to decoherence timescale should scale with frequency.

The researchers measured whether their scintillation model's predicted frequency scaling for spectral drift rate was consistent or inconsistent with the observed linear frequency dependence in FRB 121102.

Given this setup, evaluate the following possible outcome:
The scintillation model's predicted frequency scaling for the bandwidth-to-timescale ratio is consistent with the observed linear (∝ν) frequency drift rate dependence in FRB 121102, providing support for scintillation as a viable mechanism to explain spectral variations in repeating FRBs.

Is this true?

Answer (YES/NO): NO